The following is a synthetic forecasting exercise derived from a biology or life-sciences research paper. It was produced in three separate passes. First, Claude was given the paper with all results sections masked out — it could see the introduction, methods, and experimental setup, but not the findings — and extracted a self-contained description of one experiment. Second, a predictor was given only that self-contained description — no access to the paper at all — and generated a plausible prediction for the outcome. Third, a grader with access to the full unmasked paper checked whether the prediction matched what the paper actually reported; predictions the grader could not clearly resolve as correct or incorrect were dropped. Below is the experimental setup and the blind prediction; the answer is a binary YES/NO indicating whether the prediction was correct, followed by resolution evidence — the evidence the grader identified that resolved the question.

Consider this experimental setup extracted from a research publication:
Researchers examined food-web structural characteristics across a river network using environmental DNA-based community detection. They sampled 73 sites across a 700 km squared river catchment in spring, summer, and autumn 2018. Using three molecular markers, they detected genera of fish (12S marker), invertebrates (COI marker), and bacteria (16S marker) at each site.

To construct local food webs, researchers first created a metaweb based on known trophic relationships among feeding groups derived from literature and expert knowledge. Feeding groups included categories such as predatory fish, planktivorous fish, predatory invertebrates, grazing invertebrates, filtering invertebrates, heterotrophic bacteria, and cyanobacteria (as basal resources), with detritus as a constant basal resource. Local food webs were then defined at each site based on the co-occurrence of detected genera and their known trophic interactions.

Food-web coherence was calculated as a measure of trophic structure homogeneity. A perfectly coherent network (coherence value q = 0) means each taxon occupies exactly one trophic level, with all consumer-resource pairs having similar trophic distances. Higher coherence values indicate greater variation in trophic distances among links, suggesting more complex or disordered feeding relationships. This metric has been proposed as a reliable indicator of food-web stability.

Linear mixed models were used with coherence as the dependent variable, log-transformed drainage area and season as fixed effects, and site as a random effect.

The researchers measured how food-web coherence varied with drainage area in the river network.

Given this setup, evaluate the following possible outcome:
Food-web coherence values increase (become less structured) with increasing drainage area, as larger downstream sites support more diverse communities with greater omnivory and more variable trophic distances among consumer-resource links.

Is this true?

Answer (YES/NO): NO